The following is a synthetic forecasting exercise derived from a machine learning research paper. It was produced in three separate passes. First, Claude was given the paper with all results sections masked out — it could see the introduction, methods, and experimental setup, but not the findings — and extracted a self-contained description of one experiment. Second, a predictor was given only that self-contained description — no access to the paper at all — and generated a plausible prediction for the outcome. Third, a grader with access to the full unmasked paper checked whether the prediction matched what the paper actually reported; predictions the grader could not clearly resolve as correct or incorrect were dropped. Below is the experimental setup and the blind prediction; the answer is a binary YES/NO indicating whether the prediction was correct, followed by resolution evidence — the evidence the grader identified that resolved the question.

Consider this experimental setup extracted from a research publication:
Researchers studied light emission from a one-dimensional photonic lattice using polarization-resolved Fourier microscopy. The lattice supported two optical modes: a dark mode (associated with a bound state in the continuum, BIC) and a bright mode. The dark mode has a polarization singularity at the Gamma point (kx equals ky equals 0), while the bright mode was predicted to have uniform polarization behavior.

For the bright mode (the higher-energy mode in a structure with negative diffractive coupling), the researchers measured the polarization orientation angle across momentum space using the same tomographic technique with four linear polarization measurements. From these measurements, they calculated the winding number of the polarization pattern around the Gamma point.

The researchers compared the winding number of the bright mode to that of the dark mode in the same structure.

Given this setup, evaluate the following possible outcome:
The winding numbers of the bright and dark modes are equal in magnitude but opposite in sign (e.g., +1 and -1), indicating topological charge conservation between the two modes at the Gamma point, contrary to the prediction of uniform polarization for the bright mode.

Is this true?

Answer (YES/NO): NO